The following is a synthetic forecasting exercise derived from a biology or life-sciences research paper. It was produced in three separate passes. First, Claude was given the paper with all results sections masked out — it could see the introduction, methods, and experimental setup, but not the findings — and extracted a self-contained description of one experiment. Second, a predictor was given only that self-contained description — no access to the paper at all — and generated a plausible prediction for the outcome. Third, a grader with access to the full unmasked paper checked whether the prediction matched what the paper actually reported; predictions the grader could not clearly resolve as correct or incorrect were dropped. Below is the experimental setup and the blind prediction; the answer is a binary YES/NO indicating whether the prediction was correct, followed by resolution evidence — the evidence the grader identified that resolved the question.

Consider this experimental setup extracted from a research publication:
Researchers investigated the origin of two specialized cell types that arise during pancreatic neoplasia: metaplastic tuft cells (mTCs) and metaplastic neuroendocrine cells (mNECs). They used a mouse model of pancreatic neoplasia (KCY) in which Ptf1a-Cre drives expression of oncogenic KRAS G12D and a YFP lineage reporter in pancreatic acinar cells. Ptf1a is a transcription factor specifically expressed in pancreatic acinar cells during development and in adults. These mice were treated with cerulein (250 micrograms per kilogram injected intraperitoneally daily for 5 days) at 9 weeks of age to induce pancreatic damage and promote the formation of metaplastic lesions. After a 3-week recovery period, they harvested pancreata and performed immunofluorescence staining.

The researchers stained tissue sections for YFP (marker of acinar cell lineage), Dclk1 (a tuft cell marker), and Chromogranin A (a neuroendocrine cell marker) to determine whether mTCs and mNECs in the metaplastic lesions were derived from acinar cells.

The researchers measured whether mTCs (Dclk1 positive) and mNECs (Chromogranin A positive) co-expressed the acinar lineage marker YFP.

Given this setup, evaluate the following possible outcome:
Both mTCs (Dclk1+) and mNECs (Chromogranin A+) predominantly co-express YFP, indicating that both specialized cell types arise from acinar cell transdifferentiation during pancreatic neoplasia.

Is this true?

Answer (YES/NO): YES